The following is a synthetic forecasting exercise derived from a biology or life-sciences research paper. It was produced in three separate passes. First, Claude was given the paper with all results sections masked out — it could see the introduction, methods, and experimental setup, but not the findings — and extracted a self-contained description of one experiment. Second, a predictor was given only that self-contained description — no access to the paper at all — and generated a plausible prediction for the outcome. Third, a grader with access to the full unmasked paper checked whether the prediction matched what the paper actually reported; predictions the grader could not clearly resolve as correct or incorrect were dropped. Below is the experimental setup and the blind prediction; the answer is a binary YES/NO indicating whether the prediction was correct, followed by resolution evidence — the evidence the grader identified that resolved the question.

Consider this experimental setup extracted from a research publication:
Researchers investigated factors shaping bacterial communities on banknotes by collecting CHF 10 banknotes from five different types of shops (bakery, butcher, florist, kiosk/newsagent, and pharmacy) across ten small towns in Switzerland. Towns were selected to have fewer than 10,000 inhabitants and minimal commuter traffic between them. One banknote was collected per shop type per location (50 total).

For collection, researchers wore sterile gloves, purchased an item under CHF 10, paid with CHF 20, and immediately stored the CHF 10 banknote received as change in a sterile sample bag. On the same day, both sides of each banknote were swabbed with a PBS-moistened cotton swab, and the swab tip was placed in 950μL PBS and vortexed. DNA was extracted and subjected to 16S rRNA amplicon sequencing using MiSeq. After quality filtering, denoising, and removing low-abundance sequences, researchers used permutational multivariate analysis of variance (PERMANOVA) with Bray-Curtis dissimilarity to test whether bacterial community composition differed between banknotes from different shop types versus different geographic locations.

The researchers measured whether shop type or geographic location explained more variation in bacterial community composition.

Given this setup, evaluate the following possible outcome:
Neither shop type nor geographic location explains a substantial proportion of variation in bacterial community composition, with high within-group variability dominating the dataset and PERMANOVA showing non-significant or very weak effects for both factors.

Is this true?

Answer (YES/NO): NO